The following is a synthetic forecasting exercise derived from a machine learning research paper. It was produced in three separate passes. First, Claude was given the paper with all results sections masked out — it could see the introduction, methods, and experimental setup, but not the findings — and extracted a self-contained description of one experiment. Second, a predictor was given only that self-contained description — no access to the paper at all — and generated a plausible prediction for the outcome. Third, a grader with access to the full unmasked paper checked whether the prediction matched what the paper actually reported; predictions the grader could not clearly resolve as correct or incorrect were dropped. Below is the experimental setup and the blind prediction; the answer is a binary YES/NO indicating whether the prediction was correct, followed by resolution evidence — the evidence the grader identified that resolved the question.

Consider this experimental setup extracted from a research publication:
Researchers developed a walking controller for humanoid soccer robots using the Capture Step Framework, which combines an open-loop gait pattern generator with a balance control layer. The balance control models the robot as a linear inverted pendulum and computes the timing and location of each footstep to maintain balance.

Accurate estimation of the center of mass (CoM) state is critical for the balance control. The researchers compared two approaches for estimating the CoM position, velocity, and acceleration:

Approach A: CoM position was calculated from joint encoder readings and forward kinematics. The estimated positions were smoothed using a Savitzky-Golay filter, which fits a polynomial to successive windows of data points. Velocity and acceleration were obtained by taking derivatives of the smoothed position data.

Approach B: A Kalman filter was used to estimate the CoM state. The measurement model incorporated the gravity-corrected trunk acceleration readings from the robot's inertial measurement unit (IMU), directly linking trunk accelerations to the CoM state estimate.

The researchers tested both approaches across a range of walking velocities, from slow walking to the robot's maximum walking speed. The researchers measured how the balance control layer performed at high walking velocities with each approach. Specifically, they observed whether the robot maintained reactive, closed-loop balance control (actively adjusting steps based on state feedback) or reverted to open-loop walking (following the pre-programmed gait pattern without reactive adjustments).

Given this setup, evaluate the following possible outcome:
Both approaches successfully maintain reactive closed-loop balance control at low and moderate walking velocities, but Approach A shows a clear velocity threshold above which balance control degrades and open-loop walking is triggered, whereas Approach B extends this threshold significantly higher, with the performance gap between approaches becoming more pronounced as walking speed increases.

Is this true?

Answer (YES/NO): NO